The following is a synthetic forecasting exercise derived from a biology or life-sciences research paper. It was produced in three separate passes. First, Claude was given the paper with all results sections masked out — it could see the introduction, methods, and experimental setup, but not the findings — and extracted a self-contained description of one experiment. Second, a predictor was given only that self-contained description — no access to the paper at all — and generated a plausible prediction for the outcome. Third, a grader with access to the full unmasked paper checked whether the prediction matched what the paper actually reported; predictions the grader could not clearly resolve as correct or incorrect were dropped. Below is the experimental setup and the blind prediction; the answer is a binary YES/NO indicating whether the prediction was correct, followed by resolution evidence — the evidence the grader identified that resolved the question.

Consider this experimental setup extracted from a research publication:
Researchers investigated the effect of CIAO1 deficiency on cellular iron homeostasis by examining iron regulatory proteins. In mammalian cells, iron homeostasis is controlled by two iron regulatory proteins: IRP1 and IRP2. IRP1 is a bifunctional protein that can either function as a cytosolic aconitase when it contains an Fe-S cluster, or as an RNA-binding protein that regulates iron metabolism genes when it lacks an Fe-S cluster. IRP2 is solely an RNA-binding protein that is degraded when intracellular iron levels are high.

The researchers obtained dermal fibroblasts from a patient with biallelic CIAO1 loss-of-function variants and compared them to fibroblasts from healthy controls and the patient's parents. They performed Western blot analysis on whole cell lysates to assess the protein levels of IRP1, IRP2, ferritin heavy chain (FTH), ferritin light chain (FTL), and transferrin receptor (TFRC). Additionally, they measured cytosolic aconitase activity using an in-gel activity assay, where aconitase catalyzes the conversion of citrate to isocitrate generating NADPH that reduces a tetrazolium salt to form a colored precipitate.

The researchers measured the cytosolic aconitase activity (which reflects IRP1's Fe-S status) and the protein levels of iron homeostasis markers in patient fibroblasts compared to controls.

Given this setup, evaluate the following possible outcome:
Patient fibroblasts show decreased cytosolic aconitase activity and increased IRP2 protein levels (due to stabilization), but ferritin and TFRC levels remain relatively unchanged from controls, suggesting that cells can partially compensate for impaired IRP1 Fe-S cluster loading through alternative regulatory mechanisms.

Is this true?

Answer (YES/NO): NO